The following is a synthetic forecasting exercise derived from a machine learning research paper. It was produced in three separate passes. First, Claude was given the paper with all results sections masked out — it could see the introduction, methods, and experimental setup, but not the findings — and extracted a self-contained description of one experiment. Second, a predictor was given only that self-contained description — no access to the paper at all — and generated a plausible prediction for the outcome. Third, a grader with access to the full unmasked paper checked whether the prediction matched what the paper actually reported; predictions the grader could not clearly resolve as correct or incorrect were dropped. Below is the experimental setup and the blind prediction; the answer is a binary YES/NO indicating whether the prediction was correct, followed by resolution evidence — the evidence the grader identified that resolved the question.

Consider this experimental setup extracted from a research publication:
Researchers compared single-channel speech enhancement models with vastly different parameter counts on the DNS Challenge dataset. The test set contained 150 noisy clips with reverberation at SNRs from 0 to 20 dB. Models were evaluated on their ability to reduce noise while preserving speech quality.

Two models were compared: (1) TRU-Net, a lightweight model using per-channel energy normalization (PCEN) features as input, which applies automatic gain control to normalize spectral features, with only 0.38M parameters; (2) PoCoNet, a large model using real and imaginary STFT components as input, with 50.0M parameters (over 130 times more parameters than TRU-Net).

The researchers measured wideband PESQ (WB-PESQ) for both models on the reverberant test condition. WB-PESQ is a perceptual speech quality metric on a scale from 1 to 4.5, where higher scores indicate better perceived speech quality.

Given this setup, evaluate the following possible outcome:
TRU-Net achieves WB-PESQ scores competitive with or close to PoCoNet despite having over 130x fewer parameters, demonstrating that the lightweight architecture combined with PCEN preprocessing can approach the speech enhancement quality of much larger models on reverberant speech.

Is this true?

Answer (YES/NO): YES